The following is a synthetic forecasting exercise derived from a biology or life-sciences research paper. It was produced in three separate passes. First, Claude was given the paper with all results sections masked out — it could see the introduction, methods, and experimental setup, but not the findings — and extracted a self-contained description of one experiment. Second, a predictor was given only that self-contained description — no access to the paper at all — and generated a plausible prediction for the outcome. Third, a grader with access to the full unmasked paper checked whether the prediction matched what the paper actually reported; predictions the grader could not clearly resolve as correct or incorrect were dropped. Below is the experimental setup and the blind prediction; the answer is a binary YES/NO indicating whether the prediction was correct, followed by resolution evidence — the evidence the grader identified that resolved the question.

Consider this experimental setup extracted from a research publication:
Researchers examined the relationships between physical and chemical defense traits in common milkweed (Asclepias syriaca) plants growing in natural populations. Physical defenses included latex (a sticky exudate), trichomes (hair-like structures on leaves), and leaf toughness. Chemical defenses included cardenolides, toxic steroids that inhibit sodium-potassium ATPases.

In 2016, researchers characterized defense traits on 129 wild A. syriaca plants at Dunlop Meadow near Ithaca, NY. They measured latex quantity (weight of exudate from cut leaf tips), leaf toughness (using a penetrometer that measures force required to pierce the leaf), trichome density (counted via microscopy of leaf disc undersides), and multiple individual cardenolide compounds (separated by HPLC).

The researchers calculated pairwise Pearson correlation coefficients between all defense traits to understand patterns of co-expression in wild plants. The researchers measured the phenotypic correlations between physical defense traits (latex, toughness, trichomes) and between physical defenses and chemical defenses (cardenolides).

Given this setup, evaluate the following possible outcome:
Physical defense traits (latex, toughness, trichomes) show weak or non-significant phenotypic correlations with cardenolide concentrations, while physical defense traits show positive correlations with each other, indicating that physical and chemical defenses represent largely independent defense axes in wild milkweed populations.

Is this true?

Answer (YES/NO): NO